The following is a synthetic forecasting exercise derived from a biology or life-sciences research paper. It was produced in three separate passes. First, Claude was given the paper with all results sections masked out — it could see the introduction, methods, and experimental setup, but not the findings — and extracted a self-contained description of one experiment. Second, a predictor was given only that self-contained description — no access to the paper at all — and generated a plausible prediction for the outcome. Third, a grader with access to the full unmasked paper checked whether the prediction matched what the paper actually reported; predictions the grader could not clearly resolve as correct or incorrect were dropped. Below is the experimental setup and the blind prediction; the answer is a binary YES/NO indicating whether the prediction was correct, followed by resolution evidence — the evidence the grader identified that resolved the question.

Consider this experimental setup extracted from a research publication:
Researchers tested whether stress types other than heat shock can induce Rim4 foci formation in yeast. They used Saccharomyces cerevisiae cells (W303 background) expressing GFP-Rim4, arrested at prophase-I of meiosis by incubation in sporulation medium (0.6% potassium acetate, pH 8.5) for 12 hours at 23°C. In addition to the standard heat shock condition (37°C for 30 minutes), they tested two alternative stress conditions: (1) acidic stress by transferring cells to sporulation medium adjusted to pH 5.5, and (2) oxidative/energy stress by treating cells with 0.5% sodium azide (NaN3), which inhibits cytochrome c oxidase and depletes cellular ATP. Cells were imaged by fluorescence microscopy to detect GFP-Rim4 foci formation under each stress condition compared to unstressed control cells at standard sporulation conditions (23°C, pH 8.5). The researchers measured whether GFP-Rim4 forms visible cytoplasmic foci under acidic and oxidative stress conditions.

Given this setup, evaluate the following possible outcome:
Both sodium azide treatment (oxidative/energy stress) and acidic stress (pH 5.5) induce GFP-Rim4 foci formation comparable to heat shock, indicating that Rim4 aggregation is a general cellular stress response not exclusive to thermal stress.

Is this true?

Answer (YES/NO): NO